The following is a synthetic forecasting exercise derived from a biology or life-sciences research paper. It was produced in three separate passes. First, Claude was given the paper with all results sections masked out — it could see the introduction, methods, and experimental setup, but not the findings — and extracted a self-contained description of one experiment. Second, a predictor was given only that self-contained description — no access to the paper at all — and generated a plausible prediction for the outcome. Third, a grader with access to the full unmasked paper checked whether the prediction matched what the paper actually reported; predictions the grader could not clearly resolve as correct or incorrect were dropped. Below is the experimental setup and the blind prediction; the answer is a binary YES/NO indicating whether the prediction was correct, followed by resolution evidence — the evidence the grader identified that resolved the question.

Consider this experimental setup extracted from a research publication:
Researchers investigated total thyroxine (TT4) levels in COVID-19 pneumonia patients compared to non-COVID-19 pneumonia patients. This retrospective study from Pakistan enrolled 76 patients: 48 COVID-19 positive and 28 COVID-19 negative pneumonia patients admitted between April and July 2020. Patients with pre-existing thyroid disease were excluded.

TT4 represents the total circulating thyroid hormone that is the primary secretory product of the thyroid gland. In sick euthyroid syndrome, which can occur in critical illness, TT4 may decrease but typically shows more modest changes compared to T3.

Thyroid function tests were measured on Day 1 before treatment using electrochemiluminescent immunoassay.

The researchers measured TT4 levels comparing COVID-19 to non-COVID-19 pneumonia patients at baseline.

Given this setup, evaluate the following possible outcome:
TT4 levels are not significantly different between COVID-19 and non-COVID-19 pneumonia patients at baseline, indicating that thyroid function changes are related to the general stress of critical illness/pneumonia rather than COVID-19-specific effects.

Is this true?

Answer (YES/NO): YES